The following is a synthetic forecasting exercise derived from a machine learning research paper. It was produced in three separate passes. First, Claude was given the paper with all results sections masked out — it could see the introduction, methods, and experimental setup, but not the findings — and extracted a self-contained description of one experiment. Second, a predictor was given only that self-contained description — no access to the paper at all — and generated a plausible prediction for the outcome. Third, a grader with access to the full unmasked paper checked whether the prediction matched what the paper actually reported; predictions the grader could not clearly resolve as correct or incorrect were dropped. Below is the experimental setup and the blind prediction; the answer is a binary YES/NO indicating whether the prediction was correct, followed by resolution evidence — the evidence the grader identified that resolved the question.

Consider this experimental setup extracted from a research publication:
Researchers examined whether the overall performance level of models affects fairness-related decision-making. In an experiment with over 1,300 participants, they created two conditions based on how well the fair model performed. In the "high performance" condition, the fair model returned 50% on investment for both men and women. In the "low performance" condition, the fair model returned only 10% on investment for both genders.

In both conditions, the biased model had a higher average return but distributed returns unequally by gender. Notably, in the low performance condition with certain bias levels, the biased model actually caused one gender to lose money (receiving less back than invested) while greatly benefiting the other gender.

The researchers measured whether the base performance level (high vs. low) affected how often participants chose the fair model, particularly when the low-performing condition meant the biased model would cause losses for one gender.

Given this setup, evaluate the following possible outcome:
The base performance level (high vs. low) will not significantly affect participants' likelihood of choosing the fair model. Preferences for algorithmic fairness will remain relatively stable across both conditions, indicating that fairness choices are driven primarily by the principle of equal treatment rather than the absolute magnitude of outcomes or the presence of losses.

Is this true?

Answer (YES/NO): NO